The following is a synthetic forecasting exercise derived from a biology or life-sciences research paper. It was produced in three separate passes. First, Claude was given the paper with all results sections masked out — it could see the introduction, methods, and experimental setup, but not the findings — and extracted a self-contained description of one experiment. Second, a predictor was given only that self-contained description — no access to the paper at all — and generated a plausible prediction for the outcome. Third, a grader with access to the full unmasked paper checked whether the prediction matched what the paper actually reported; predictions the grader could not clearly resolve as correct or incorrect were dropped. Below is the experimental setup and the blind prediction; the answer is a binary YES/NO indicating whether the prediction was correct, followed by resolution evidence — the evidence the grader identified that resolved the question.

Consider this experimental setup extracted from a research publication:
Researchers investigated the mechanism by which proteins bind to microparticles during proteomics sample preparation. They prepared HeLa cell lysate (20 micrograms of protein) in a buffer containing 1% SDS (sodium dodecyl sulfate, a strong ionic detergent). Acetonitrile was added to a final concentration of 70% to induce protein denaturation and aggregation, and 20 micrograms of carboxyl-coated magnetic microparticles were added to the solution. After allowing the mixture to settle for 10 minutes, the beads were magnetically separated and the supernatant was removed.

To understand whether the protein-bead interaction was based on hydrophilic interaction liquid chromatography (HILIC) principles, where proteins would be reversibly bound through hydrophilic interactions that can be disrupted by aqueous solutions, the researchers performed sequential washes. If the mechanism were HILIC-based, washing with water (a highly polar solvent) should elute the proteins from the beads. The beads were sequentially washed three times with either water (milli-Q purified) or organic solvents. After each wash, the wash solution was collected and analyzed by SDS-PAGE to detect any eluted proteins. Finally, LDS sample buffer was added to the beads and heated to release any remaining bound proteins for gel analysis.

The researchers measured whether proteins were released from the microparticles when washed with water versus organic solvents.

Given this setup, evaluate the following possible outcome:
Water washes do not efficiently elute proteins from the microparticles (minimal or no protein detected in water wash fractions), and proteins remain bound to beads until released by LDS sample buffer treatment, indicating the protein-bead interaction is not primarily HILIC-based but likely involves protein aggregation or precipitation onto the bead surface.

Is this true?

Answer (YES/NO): YES